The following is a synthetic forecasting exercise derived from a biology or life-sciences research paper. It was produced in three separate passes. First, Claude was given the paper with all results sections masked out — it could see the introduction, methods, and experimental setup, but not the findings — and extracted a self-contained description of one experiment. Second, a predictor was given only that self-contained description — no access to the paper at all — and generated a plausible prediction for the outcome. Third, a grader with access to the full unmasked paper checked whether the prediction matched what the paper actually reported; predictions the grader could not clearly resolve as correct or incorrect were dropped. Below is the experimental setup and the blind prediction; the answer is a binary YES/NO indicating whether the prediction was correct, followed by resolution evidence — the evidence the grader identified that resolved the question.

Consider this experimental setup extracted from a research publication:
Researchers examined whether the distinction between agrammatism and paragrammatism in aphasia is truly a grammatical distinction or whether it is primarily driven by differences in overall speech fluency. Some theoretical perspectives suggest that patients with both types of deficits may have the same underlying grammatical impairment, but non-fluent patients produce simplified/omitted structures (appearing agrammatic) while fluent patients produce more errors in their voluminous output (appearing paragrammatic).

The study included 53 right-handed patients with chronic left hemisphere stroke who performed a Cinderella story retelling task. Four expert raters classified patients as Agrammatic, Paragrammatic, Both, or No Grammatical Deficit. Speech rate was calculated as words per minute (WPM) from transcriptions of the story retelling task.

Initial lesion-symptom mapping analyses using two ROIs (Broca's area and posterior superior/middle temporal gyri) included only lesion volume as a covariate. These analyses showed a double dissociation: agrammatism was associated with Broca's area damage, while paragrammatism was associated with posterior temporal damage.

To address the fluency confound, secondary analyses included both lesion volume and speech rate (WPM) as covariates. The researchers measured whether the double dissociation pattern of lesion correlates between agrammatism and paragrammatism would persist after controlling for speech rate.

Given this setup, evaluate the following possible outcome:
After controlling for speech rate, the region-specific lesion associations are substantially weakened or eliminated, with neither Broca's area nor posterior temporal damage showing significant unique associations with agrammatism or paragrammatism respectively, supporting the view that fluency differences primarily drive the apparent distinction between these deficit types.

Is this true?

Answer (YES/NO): NO